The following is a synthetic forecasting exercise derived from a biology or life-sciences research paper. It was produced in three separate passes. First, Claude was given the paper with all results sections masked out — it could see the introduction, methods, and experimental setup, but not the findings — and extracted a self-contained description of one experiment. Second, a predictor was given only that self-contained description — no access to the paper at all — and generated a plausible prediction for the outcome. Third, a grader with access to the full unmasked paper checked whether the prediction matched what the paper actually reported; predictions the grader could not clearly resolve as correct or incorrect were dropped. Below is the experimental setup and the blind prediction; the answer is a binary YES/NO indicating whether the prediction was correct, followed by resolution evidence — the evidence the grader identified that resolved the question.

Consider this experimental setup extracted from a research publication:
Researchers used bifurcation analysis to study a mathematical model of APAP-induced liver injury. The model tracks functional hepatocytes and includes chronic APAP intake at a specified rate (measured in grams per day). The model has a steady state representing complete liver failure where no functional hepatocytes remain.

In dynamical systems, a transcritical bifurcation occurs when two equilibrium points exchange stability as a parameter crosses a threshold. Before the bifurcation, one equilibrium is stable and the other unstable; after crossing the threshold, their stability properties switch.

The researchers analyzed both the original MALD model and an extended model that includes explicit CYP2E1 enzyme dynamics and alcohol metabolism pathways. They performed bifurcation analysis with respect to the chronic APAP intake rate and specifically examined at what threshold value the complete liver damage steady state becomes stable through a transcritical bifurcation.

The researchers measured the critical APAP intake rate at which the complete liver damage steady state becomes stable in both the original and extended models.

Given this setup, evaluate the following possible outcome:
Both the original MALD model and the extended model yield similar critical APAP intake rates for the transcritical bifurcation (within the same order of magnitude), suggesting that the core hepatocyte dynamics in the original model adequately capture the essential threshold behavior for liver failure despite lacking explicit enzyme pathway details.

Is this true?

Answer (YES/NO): YES